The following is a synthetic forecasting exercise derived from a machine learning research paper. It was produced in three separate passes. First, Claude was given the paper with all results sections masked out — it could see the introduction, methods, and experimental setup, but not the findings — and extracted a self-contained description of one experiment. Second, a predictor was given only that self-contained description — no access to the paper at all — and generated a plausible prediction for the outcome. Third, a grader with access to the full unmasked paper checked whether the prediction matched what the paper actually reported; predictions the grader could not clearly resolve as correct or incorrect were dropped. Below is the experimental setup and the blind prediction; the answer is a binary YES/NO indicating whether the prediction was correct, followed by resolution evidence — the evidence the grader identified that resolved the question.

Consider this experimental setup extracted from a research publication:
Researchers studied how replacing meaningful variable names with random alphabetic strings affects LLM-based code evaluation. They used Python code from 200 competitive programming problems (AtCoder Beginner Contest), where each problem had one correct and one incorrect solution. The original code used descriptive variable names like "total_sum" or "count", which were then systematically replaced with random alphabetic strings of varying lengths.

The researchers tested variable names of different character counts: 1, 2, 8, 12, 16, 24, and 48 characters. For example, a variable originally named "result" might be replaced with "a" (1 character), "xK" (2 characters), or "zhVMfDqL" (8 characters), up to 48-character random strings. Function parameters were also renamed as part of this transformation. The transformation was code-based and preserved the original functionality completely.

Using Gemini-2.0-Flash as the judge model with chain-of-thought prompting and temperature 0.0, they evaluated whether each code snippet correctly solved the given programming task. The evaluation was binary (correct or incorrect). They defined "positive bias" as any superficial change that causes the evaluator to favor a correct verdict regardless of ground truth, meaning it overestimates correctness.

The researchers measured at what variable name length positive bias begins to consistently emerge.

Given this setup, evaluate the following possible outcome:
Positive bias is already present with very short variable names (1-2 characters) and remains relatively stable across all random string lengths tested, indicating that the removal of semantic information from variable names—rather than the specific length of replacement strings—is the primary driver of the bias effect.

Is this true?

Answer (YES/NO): NO